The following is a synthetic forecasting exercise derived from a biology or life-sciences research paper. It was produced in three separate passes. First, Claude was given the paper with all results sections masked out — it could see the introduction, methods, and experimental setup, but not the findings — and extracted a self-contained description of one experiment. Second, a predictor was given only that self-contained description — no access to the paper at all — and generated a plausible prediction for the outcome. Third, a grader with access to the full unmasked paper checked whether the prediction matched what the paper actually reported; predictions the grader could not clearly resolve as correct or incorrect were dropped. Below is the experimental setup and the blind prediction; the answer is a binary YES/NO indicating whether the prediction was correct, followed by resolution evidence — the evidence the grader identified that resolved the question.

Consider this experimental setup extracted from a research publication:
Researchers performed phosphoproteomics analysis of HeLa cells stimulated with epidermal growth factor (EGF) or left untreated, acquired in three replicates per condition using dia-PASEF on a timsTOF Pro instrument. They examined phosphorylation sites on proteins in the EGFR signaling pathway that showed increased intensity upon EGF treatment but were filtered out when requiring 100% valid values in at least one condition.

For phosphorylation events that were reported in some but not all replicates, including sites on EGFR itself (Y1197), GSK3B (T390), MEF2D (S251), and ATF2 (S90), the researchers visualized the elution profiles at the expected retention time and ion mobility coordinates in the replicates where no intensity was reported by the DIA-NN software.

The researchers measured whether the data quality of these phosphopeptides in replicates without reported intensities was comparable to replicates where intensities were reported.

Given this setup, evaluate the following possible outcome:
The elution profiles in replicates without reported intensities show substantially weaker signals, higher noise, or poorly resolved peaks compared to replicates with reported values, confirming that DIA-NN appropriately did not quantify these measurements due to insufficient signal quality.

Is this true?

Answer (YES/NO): NO